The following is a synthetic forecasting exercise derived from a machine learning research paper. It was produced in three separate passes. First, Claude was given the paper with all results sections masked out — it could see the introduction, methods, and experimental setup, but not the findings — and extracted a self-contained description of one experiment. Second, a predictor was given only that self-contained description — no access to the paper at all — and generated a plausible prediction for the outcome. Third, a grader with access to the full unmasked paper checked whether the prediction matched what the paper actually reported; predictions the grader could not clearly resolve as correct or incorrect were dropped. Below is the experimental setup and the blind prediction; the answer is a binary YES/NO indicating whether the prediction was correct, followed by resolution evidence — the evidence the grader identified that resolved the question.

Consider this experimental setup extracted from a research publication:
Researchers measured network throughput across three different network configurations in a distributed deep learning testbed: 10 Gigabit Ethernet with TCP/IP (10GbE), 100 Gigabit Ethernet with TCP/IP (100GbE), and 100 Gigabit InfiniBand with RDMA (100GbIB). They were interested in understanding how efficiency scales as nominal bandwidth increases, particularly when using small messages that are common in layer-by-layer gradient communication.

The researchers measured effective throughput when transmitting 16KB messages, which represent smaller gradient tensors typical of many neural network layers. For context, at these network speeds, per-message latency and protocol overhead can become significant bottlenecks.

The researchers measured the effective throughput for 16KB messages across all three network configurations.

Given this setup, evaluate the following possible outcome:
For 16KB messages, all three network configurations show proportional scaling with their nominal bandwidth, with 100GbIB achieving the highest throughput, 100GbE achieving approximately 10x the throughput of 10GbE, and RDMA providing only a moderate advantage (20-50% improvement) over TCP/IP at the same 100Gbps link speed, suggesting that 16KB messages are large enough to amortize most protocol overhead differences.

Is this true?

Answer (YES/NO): NO